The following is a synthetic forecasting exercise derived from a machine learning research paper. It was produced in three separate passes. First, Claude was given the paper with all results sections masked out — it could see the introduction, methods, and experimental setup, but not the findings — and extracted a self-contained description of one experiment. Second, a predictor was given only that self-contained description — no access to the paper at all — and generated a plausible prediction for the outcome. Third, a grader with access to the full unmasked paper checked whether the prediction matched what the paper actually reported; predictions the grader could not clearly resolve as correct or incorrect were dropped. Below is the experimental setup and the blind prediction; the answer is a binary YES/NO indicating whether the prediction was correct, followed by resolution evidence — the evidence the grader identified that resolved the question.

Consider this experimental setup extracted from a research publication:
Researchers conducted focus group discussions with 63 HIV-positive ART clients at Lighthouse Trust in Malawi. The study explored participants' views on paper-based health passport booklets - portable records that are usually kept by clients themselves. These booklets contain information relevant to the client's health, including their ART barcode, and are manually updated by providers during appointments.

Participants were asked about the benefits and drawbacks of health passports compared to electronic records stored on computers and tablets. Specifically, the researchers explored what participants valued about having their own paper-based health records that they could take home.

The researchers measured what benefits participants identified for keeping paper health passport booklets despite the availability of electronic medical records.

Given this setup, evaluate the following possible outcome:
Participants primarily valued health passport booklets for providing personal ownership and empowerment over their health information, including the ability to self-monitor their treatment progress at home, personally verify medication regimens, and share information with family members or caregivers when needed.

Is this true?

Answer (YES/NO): NO